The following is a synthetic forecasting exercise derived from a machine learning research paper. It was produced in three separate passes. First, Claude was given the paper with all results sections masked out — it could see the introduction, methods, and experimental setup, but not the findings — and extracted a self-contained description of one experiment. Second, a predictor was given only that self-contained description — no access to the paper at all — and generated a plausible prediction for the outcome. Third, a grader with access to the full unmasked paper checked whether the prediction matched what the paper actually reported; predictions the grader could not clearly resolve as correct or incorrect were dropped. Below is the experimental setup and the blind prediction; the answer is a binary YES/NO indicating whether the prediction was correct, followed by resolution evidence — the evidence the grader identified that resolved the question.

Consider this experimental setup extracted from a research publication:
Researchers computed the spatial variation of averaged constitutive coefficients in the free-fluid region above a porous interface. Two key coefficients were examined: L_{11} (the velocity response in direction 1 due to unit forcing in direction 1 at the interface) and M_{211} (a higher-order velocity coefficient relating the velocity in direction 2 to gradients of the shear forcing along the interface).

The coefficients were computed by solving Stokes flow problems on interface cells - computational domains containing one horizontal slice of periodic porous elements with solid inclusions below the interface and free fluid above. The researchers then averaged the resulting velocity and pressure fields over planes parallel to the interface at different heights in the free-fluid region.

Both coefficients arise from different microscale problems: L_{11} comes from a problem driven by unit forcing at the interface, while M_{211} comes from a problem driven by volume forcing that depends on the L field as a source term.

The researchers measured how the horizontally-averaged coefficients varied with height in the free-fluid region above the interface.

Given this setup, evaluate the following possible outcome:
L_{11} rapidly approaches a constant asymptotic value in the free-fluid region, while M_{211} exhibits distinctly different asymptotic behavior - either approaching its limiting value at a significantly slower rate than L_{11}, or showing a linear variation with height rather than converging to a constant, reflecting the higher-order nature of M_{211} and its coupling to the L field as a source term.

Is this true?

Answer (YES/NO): YES